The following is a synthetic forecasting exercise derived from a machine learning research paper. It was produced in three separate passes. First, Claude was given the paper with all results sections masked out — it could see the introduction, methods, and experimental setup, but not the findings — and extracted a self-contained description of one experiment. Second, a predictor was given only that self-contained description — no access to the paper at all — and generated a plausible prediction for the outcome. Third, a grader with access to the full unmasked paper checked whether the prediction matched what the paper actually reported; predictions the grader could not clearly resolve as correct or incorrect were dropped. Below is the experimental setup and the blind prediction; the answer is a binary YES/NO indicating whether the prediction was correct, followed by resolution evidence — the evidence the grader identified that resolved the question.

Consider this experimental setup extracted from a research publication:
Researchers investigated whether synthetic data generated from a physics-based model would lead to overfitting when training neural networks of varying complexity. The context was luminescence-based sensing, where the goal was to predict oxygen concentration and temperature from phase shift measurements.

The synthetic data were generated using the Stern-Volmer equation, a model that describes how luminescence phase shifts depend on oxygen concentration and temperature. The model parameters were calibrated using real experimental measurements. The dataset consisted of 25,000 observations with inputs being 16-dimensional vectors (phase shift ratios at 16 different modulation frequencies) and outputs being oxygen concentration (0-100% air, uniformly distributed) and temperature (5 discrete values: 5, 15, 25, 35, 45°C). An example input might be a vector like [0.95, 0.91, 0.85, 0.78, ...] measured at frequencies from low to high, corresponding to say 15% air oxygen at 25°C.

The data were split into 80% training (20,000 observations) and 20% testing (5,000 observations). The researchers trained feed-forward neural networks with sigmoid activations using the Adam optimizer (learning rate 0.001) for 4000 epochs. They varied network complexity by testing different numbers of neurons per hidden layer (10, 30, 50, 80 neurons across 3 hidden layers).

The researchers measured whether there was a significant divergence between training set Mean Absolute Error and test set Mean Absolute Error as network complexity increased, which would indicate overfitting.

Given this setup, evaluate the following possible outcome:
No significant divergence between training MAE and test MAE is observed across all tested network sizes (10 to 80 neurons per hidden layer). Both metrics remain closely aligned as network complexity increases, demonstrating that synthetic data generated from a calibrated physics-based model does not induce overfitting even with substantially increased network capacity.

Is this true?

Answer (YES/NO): YES